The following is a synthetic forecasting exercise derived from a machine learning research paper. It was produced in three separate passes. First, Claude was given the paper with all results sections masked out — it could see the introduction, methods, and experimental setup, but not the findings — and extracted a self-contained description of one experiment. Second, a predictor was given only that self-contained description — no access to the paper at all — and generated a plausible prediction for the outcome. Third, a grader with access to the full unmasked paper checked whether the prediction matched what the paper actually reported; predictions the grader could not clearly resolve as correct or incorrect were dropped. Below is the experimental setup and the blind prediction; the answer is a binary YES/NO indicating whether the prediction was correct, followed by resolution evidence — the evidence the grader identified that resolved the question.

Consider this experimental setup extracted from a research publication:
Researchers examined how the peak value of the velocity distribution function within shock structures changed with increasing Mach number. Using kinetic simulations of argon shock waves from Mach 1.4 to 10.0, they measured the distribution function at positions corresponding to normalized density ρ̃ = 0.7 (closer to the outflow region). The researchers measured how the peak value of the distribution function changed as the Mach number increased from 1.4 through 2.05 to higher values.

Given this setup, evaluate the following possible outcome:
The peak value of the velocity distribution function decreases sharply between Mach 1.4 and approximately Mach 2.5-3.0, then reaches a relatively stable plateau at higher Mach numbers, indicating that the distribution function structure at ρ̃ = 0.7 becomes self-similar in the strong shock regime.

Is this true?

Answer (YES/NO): NO